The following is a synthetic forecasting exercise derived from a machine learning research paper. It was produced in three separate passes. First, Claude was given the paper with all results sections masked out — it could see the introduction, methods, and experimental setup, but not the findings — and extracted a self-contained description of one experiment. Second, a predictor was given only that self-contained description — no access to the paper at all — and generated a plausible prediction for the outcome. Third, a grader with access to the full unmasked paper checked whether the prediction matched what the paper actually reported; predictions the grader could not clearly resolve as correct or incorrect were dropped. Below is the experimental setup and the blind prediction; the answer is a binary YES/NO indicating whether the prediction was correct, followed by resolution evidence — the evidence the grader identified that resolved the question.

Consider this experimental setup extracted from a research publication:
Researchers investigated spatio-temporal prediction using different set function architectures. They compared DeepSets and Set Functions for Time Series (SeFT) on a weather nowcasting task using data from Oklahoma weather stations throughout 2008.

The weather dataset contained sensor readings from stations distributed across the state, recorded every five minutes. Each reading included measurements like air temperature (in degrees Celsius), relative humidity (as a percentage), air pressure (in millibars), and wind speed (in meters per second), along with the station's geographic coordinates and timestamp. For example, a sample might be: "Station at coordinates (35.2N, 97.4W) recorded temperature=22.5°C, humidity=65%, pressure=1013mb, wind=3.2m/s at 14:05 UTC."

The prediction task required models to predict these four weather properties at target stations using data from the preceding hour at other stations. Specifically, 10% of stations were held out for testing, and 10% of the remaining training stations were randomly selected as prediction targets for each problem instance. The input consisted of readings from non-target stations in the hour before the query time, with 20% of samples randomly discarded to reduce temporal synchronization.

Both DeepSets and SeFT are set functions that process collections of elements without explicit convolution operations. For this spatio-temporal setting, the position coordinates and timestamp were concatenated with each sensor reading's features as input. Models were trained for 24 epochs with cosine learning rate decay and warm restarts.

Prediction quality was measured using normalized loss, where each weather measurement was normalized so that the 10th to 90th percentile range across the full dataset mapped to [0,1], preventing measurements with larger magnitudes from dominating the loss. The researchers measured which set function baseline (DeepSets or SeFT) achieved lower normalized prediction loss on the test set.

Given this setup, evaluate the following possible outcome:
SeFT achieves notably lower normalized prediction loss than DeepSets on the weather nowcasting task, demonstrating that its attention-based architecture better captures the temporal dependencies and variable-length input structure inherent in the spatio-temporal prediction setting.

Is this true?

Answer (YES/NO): NO